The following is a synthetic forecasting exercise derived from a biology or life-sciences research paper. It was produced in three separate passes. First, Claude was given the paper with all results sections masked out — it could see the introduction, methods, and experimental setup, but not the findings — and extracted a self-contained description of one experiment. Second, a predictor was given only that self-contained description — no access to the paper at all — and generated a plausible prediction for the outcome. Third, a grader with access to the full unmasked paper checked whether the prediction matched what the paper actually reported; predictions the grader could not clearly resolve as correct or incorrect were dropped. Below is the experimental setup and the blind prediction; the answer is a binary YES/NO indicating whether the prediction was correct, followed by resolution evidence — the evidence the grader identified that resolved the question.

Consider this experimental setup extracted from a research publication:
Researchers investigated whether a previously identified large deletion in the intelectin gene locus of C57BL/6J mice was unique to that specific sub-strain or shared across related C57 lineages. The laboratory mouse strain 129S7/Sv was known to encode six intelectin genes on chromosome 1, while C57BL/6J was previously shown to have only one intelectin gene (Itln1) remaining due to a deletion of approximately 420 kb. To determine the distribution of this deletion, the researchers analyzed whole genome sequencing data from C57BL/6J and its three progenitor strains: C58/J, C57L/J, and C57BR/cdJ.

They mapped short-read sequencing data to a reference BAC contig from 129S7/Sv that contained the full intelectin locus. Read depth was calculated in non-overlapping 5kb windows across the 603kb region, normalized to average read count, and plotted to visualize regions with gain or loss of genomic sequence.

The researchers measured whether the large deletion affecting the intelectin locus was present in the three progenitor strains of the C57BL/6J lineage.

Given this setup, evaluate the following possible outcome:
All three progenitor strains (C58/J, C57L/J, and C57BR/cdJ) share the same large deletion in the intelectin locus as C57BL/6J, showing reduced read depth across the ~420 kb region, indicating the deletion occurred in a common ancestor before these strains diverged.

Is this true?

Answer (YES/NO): YES